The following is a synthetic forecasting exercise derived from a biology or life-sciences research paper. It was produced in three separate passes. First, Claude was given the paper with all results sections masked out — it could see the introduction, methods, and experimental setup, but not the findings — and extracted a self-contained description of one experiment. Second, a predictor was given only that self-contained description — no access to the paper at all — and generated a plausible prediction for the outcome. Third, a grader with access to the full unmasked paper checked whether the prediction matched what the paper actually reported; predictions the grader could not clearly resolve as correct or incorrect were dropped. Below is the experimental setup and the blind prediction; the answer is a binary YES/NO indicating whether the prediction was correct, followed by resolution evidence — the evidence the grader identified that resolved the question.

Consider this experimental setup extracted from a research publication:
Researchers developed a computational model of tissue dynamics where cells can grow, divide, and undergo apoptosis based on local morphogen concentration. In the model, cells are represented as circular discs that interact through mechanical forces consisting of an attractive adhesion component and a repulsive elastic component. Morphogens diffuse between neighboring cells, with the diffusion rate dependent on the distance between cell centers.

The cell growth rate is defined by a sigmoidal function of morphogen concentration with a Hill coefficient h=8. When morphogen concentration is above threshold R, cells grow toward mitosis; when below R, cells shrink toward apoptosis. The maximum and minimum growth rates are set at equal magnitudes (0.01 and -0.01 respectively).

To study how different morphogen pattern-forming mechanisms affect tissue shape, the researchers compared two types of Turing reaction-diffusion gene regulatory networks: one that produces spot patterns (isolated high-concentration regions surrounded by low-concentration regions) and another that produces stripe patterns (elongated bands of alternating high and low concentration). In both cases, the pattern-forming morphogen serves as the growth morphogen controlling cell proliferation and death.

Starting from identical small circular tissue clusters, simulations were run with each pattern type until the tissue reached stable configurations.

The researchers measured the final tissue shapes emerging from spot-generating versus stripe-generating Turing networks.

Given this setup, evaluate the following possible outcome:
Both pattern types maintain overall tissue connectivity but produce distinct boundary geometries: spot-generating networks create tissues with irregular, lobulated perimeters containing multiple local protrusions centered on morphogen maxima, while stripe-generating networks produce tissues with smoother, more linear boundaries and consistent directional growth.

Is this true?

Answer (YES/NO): NO